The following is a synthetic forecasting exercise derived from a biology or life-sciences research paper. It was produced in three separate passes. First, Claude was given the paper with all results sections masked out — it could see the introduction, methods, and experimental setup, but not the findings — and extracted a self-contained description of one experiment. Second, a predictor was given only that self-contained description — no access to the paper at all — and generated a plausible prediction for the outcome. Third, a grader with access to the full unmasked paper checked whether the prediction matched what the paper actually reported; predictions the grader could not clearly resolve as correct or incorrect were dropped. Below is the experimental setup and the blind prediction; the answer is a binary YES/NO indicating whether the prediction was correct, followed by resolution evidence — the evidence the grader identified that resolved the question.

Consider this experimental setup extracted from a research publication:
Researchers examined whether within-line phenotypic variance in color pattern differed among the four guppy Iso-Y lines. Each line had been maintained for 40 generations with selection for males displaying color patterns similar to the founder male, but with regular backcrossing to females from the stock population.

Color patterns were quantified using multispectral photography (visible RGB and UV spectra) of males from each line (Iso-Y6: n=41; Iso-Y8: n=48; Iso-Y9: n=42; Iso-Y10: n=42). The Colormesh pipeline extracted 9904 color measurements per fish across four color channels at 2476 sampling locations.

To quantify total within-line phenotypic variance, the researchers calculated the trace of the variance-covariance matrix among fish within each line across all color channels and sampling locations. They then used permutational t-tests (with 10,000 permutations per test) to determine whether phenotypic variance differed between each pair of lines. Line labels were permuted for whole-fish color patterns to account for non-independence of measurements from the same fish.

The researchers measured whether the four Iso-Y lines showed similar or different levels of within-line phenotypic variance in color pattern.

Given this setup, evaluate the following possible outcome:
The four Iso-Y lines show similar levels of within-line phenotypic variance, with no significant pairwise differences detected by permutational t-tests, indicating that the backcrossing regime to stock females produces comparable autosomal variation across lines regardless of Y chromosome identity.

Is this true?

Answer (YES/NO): NO